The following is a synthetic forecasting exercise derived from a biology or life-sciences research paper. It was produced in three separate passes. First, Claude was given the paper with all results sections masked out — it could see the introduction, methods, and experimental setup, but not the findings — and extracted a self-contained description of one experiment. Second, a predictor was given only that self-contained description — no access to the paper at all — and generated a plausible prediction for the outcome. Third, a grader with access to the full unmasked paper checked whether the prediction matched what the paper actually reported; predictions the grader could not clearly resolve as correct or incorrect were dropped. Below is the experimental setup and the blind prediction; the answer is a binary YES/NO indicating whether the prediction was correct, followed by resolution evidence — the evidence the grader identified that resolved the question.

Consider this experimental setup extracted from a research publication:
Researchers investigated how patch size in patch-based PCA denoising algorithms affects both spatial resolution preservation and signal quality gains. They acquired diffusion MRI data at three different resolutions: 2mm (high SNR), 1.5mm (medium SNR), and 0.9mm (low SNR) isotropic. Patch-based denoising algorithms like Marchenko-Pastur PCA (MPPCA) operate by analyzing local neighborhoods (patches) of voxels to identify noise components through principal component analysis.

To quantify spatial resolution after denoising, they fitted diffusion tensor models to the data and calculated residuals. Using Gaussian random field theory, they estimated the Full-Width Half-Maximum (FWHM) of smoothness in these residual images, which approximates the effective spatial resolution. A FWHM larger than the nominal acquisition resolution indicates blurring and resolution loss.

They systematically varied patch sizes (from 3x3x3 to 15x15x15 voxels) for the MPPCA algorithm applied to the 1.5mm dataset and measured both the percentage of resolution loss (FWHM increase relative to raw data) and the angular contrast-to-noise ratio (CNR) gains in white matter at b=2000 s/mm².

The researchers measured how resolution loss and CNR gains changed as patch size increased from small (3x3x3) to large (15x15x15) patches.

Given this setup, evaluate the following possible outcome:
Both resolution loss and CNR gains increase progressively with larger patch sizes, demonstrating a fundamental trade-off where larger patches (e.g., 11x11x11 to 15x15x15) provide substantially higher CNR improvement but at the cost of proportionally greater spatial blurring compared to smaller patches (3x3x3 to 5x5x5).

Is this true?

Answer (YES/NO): NO